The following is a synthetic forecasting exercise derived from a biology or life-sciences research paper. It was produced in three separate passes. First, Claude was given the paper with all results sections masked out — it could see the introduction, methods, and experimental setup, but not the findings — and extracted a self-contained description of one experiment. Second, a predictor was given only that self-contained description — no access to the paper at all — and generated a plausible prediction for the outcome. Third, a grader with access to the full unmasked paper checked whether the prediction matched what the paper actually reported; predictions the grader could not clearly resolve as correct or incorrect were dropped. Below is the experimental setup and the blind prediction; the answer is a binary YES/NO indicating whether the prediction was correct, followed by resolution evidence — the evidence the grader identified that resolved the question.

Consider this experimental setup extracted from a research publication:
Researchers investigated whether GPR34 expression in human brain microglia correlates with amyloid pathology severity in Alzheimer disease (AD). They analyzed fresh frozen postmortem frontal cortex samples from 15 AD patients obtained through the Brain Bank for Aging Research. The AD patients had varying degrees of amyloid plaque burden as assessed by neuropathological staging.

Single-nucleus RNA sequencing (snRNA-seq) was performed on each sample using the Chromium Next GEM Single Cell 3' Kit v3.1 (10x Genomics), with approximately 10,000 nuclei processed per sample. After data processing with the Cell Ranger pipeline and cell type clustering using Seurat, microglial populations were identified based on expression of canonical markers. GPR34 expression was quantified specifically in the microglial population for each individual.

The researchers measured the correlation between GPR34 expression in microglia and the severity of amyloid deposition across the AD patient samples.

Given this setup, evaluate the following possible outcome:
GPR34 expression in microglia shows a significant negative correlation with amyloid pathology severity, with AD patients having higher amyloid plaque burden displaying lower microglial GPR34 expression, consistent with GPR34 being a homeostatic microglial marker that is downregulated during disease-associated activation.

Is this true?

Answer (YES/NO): YES